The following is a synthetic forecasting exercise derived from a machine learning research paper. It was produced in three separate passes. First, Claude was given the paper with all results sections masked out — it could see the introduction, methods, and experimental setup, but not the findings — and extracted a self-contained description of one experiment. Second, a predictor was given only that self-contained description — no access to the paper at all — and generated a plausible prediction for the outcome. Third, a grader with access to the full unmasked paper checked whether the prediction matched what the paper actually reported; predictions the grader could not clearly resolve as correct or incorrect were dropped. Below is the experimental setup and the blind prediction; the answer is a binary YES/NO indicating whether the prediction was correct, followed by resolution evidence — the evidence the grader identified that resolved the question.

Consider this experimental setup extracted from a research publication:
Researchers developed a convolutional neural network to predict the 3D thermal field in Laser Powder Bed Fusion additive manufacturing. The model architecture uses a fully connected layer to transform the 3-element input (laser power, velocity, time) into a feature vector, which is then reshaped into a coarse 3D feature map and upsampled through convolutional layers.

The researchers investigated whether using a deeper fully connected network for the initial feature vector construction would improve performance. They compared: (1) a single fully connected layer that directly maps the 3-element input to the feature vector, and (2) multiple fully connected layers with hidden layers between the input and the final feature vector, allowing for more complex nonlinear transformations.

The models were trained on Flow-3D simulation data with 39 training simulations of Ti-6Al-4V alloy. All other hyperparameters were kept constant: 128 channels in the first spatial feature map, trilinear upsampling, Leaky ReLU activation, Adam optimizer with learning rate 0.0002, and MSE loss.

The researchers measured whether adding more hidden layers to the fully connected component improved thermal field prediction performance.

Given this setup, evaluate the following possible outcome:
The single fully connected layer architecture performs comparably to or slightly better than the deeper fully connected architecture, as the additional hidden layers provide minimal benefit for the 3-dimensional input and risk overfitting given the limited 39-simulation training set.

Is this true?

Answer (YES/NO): YES